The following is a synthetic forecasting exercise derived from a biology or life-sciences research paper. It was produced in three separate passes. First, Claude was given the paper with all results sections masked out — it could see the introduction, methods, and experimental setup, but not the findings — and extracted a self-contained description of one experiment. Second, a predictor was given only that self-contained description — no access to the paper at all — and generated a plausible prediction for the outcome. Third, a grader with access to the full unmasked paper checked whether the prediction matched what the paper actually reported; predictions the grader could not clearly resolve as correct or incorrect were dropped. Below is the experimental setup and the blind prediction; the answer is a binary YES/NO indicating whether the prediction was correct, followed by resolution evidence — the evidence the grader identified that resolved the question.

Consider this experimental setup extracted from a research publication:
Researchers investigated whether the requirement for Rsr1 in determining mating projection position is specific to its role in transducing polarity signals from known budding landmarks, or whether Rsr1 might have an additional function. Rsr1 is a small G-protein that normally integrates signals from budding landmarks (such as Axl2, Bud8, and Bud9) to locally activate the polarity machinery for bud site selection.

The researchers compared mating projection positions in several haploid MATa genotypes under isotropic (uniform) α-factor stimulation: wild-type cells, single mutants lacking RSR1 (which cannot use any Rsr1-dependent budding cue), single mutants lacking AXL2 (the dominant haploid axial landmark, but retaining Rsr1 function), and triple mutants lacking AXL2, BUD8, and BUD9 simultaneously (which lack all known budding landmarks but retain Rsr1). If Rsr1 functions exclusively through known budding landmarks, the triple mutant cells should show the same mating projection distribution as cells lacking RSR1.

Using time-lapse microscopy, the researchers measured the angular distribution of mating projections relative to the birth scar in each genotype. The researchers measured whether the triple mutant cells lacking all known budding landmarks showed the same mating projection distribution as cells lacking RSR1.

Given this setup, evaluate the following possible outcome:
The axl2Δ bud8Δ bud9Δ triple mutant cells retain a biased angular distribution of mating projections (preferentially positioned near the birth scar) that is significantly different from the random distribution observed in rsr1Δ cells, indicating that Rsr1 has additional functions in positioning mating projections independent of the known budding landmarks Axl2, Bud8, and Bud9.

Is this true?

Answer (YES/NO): NO